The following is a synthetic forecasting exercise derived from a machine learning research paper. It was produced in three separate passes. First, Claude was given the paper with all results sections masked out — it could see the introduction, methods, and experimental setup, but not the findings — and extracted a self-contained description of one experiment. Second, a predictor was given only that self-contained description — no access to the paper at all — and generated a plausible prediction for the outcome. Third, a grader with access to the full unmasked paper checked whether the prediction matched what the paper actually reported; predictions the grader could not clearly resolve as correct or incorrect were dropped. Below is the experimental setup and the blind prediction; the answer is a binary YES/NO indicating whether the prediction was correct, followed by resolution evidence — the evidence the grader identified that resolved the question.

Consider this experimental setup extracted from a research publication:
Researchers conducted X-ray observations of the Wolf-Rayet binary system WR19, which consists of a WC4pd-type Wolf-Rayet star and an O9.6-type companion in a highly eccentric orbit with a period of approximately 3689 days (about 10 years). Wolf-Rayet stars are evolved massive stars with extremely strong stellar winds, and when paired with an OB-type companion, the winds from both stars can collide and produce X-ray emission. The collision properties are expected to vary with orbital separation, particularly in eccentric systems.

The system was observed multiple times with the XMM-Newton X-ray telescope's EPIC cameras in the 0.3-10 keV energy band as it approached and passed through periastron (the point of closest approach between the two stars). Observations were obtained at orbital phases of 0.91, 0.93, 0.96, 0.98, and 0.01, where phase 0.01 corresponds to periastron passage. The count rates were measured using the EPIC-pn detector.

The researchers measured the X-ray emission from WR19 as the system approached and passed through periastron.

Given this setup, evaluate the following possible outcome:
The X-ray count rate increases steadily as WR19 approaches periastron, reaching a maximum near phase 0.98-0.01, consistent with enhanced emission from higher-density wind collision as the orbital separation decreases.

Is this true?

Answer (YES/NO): YES